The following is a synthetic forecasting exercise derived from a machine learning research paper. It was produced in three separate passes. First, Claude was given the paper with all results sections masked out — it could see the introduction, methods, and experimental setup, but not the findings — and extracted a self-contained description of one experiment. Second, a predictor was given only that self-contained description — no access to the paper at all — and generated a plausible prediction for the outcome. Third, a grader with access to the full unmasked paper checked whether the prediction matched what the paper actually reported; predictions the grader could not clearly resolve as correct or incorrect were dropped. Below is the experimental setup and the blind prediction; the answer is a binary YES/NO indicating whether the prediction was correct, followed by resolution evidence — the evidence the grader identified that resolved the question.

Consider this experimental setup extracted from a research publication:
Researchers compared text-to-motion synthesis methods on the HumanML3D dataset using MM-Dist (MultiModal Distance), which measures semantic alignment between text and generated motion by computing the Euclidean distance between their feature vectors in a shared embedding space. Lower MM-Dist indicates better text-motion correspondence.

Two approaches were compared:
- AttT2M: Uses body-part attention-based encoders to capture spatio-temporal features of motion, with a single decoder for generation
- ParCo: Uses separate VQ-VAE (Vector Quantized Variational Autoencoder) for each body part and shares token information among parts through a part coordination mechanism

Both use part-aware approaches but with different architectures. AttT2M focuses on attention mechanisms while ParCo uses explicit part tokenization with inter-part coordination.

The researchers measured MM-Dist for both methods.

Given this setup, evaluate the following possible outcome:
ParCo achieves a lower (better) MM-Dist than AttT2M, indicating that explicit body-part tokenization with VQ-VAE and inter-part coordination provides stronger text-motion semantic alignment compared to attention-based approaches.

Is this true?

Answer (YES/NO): YES